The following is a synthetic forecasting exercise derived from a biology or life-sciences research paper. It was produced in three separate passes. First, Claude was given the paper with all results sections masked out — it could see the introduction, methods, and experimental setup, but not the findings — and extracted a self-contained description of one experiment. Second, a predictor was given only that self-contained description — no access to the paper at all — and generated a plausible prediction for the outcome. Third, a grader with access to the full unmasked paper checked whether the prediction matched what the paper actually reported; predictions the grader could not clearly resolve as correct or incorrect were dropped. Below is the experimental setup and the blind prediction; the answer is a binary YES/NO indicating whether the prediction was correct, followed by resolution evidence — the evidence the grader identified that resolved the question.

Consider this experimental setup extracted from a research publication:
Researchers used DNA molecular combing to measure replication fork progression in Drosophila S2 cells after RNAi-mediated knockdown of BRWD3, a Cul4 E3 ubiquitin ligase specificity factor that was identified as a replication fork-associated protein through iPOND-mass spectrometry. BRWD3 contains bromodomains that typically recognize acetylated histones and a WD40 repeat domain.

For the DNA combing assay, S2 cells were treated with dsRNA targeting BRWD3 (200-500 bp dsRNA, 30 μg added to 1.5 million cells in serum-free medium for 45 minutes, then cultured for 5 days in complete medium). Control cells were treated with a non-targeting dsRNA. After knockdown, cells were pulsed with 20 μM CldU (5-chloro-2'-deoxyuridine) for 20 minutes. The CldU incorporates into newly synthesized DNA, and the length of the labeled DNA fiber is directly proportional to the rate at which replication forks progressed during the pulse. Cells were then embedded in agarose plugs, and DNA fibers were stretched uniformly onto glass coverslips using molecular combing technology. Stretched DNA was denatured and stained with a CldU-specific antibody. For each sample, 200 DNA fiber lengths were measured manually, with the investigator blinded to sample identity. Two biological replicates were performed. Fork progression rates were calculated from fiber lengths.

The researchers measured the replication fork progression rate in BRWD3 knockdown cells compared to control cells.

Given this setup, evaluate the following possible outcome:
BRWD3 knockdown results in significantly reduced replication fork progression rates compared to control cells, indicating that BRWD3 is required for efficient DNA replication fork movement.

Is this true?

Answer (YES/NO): YES